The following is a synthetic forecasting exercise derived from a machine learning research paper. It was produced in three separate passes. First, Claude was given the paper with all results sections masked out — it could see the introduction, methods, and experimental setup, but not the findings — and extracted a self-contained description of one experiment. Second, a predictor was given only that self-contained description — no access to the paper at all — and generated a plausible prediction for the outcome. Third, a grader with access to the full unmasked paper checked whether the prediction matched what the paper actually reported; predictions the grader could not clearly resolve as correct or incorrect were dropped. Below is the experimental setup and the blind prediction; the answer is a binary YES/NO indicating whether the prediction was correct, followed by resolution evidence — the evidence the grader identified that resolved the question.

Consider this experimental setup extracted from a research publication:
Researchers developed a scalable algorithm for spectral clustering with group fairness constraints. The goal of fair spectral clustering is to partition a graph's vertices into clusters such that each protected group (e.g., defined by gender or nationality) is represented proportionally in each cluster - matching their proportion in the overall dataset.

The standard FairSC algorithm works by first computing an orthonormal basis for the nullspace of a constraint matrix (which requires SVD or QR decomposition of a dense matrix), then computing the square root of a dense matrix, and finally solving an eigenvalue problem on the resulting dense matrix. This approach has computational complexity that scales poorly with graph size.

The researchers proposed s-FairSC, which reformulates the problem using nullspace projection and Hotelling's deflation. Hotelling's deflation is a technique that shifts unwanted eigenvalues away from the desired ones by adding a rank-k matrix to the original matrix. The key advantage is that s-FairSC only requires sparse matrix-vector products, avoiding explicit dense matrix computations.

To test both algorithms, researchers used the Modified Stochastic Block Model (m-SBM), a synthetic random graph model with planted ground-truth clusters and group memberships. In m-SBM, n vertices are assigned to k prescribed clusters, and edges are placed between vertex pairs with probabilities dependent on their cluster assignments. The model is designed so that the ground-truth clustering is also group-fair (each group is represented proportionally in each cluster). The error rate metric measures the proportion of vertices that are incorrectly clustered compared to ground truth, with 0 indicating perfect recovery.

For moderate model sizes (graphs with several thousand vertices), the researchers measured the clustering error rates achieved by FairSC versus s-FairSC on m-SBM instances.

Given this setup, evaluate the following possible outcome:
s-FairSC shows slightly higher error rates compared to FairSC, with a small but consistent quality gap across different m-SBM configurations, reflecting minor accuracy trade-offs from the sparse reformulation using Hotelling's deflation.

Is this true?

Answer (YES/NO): NO